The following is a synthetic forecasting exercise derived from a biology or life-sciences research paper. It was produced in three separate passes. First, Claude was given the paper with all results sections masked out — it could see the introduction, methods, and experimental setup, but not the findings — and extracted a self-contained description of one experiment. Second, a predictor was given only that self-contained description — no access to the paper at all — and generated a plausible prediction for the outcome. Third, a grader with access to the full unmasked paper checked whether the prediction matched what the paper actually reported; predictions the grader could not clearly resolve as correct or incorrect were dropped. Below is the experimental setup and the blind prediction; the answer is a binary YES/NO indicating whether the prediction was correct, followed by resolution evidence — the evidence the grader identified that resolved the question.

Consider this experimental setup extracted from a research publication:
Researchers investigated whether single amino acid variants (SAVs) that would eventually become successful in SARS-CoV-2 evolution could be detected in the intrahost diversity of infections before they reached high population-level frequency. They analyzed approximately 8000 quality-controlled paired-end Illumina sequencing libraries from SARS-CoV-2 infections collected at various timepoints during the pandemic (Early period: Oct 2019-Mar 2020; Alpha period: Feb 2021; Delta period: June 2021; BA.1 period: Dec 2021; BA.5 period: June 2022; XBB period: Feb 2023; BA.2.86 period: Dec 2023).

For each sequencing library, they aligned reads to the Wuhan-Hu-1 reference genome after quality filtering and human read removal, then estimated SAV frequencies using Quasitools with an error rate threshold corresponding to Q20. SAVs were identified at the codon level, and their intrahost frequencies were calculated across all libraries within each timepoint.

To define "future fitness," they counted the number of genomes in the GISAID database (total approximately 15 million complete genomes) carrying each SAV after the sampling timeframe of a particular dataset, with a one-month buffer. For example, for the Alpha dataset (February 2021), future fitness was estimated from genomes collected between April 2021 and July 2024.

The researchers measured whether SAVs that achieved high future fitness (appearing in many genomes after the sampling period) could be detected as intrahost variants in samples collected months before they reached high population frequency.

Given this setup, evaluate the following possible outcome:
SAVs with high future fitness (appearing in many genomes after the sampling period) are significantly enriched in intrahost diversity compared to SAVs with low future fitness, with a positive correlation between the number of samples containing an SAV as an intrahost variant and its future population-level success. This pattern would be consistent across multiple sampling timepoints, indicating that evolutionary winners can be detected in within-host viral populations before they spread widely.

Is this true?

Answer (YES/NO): YES